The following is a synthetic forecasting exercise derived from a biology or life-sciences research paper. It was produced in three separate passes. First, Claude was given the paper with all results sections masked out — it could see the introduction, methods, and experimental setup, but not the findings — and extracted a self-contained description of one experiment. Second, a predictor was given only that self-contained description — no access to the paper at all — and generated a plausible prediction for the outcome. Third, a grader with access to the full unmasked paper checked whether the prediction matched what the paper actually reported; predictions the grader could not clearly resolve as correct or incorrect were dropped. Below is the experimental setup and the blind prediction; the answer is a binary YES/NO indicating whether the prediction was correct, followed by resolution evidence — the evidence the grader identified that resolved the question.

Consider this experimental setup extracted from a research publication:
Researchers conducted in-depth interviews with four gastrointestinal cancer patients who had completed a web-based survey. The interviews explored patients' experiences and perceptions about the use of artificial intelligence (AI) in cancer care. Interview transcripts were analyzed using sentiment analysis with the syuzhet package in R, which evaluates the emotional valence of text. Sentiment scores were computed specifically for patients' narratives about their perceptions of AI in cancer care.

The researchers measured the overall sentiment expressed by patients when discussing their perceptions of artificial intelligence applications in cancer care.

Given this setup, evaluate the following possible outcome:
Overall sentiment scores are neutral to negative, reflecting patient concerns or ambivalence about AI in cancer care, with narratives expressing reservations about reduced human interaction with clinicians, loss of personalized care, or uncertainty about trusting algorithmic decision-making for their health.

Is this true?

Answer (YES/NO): NO